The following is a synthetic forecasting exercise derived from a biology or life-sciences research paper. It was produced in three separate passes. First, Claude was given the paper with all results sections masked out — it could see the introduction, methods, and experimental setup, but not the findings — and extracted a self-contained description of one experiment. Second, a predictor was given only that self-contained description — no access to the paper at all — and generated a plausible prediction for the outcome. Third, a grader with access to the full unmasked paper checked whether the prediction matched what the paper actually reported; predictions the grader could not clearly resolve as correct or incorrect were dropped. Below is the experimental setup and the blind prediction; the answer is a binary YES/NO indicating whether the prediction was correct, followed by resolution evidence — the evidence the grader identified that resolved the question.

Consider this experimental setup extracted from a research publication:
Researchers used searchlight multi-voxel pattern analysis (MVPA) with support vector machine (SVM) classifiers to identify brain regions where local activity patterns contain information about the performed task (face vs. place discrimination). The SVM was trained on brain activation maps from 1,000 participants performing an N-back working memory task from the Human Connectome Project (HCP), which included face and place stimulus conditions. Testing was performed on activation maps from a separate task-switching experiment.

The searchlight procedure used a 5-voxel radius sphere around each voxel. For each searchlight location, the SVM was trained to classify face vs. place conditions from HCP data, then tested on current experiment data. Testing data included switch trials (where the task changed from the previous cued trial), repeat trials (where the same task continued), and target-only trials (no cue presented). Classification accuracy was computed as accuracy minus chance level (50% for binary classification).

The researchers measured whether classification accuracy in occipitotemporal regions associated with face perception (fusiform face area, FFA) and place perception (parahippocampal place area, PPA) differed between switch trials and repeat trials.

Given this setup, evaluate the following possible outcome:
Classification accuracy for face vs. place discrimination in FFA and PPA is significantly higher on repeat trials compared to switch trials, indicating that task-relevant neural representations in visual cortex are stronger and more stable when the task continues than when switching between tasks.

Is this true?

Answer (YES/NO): NO